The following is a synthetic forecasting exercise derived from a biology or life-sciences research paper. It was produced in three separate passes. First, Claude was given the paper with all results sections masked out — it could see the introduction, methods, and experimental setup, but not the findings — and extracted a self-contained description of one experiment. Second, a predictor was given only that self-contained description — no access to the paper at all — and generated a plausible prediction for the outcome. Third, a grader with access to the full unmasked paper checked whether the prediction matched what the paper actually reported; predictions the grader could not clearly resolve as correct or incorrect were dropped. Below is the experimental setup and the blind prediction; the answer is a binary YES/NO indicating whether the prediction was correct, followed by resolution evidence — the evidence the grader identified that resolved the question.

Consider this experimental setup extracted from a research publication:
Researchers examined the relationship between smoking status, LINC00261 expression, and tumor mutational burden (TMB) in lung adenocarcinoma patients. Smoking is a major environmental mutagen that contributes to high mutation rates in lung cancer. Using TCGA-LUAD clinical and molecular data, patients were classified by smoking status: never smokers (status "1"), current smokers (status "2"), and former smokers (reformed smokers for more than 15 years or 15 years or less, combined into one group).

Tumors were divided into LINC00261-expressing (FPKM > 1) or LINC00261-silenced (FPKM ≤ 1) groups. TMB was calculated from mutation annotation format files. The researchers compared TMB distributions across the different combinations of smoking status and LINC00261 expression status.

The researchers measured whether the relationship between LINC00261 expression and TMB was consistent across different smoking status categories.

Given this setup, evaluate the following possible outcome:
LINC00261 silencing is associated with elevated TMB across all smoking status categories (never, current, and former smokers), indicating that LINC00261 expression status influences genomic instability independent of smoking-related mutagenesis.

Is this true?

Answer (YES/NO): NO